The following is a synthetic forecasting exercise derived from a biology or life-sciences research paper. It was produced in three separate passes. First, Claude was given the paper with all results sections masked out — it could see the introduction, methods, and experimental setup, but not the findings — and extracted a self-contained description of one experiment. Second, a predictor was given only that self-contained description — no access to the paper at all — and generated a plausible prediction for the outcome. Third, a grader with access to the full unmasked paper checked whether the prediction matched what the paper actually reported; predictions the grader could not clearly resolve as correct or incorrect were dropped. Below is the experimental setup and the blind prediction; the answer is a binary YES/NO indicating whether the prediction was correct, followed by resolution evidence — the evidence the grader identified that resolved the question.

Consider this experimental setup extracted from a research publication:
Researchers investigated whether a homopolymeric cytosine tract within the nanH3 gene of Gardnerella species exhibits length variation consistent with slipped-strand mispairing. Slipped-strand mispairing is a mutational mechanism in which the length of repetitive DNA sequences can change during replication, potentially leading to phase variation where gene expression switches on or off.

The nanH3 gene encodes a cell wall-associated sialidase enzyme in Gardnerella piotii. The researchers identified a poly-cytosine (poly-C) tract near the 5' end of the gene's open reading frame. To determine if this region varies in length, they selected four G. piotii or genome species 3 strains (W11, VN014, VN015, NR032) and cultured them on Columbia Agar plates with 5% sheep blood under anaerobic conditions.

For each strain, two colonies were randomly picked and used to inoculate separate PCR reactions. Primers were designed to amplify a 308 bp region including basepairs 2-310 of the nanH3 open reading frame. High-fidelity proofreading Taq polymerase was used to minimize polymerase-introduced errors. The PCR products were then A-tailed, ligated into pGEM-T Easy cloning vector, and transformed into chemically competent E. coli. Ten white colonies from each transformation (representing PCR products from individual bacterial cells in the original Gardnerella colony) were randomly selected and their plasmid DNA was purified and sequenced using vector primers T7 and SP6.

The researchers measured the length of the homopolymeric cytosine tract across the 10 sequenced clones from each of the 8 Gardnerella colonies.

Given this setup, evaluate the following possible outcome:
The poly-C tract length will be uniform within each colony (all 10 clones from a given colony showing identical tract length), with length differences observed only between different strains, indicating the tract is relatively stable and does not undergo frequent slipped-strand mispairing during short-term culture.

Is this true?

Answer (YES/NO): NO